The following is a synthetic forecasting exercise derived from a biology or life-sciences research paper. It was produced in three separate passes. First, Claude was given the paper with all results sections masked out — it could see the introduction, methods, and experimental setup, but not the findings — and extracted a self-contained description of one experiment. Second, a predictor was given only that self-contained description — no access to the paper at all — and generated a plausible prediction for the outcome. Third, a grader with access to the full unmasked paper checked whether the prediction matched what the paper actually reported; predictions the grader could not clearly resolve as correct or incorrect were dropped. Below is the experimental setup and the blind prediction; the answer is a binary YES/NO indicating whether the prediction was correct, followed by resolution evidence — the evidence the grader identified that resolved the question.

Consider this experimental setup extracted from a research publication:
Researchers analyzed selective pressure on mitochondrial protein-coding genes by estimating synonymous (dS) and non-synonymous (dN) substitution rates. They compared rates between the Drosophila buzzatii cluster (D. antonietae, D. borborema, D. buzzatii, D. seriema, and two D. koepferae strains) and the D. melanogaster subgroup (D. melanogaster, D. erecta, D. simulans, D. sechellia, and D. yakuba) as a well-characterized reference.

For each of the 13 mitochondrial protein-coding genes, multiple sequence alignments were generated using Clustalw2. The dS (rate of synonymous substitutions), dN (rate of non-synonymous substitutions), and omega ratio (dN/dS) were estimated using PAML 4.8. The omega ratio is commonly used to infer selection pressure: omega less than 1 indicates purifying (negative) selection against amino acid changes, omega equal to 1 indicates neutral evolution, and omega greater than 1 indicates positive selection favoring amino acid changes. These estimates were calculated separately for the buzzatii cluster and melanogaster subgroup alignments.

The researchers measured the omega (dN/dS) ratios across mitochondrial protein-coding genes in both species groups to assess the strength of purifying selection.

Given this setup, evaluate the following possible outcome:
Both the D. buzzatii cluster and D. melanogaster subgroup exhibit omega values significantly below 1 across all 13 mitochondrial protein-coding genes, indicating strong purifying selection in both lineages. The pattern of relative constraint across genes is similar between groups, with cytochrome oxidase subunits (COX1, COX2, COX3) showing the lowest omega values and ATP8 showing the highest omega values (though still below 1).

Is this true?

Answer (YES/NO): NO